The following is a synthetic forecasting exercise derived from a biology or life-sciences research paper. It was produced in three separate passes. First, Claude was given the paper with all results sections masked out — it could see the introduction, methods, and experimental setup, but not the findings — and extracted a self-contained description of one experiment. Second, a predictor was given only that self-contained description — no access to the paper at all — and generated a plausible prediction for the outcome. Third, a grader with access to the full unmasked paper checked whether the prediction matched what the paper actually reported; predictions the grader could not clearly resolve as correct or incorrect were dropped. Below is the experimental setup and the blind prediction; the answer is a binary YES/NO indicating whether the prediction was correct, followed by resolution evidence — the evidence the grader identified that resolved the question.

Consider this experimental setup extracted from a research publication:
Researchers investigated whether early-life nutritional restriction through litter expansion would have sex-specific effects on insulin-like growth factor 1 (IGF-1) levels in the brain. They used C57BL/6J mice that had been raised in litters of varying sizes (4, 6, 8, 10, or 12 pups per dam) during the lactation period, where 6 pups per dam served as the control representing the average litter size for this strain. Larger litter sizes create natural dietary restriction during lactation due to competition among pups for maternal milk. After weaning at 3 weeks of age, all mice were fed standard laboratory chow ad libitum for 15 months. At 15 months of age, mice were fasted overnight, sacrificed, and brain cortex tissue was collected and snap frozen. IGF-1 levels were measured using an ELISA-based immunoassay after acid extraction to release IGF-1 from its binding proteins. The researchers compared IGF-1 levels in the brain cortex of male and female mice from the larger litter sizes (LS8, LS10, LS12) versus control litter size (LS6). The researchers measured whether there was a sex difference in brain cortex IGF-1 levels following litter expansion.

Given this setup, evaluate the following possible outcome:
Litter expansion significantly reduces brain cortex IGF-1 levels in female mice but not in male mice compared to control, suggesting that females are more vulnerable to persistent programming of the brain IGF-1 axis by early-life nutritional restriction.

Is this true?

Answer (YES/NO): NO